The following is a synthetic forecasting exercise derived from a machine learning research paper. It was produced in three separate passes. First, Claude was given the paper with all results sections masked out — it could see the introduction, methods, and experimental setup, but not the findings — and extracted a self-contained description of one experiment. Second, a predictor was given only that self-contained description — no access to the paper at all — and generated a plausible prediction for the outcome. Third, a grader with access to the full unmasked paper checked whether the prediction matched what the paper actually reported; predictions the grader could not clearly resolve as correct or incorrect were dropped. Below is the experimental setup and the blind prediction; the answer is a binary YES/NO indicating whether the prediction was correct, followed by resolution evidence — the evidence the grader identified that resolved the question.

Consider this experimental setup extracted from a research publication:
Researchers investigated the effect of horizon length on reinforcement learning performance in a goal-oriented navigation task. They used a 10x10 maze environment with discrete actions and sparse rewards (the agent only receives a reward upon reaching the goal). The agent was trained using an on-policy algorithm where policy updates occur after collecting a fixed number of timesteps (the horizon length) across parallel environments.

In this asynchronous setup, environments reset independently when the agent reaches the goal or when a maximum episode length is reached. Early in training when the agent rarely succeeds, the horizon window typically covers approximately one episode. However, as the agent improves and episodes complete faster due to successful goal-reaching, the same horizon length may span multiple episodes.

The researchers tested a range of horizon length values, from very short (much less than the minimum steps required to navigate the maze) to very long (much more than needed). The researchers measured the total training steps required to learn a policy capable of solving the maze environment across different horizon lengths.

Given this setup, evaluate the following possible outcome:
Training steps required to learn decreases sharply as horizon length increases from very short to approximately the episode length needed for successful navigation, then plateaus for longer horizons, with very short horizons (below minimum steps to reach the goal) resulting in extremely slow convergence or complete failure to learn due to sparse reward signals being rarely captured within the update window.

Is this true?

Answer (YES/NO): NO